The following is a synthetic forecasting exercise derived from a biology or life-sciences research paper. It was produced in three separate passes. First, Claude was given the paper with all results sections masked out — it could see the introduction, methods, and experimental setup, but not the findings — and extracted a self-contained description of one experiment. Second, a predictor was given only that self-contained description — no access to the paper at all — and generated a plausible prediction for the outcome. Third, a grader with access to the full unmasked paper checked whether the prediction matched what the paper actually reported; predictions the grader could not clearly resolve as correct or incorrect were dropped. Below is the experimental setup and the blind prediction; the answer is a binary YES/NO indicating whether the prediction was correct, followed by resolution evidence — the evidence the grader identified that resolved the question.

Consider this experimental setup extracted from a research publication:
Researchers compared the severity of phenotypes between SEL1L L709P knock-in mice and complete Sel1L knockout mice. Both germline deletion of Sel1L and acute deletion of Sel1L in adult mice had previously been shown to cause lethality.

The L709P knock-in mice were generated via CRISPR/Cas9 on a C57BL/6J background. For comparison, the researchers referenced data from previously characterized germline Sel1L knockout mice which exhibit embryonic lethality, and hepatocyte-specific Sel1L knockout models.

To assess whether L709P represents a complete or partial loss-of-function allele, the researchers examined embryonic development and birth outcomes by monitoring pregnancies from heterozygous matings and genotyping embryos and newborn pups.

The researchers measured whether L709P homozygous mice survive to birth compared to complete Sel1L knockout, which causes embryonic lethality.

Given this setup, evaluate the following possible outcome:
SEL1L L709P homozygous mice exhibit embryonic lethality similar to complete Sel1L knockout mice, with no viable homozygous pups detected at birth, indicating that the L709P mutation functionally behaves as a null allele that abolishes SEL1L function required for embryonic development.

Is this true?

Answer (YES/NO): NO